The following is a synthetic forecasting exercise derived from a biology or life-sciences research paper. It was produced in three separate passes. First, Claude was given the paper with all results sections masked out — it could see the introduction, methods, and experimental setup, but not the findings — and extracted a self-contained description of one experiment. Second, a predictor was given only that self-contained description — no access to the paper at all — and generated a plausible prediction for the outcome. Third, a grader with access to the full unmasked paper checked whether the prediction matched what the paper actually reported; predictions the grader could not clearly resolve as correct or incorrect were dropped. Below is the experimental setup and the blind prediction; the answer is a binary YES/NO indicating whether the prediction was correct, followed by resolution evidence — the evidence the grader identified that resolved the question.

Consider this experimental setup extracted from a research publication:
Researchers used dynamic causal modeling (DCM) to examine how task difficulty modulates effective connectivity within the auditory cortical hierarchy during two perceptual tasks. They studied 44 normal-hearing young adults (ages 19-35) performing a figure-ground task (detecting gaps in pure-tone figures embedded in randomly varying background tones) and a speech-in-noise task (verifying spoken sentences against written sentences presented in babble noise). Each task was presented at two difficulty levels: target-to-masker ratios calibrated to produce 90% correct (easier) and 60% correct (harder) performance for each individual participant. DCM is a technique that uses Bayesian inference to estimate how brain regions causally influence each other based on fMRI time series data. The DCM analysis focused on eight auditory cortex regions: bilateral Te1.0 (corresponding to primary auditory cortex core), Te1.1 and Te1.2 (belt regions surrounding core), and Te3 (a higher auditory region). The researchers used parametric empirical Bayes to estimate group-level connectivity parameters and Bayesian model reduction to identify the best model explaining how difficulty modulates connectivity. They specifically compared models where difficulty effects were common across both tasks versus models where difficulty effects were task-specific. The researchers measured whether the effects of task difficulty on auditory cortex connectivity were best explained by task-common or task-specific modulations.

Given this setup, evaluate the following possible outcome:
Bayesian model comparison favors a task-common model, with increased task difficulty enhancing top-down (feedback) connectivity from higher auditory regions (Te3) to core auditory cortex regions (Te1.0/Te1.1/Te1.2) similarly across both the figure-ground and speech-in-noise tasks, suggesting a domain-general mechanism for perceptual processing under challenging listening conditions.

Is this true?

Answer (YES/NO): NO